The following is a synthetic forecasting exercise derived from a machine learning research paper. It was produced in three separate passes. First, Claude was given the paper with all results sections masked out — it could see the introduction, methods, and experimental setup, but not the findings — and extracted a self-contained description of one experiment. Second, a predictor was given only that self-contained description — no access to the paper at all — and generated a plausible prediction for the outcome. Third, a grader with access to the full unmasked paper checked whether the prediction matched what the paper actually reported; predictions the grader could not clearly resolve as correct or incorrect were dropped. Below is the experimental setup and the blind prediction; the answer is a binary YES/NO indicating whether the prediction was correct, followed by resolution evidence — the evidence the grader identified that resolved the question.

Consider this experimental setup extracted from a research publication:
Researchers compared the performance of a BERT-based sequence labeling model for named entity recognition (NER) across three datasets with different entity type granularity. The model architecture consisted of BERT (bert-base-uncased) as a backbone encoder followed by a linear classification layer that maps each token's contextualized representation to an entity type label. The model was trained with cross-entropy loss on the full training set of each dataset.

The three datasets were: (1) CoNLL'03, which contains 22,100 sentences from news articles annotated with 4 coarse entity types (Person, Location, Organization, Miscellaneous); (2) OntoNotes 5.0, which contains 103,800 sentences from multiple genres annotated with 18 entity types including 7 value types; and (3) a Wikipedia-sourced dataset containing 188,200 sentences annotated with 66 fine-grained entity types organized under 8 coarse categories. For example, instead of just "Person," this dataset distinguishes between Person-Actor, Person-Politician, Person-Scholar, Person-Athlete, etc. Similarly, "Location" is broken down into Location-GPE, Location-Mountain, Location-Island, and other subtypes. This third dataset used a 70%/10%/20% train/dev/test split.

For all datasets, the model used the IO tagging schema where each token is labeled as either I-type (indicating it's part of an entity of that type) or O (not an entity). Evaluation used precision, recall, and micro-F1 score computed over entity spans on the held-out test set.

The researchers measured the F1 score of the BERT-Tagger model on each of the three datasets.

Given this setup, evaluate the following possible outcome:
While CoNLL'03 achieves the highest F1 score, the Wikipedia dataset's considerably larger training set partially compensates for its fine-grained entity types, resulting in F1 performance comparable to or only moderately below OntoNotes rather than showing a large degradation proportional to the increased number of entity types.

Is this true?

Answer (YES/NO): NO